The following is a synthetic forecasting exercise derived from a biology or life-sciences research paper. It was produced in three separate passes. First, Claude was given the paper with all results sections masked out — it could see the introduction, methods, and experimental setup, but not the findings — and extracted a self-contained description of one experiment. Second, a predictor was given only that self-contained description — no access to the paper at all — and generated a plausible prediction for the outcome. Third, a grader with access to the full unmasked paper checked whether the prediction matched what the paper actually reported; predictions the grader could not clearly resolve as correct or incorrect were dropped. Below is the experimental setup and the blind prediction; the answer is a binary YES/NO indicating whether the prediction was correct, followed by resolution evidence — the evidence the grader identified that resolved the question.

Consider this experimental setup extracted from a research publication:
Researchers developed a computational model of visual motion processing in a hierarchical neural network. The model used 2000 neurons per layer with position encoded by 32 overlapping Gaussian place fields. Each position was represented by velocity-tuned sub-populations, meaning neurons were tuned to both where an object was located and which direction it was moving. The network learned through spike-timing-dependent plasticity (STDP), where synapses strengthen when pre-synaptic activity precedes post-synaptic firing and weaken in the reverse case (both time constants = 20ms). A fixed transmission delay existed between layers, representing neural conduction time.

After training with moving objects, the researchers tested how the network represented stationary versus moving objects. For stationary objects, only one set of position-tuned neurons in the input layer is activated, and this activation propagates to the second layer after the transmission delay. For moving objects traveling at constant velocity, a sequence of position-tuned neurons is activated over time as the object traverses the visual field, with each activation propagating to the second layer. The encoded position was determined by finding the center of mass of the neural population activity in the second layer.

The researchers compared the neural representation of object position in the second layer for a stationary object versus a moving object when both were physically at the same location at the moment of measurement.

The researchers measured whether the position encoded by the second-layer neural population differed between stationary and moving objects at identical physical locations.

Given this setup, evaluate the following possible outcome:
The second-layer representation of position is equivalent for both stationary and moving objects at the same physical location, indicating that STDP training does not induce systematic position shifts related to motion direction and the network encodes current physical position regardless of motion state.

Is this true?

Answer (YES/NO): NO